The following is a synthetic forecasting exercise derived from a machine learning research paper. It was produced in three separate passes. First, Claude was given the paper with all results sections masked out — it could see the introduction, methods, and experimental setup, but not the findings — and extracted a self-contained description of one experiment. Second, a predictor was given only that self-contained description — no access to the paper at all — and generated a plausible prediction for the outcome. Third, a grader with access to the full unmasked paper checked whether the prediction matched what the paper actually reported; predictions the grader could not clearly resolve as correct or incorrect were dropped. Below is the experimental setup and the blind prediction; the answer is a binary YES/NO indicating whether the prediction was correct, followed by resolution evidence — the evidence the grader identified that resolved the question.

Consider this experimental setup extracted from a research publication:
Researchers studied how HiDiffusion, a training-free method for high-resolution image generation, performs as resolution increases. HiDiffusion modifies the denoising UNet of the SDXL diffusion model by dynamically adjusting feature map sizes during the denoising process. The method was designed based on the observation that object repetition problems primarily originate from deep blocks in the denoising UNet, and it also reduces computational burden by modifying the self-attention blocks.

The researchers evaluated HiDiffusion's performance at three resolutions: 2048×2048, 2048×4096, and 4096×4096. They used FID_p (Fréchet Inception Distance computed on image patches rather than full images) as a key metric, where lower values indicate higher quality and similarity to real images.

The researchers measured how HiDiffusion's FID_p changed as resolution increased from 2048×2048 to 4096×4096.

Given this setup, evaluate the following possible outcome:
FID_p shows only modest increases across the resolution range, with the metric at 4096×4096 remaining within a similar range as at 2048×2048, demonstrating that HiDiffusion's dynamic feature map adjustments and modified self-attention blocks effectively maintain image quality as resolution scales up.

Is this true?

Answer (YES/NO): NO